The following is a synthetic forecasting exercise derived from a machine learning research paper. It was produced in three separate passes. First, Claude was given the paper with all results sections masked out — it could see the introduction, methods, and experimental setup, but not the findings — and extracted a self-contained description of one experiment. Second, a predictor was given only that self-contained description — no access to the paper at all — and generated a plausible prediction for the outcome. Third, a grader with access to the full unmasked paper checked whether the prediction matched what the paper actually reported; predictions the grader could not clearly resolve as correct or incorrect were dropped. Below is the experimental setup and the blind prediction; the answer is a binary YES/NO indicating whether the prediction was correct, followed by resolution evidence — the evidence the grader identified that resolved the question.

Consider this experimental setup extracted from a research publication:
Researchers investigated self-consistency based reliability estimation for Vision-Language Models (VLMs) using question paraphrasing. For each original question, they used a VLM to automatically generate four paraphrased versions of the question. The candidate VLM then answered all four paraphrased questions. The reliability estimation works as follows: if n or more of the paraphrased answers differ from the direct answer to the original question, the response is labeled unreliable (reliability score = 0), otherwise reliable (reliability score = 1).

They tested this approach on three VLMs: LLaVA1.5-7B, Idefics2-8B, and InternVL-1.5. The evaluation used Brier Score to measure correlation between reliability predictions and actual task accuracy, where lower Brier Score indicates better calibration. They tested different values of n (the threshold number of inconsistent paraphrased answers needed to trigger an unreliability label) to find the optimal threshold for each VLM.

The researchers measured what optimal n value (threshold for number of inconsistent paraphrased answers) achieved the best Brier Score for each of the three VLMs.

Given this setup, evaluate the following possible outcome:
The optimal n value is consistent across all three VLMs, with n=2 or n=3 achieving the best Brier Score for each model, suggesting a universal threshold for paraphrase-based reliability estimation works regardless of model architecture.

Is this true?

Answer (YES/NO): NO